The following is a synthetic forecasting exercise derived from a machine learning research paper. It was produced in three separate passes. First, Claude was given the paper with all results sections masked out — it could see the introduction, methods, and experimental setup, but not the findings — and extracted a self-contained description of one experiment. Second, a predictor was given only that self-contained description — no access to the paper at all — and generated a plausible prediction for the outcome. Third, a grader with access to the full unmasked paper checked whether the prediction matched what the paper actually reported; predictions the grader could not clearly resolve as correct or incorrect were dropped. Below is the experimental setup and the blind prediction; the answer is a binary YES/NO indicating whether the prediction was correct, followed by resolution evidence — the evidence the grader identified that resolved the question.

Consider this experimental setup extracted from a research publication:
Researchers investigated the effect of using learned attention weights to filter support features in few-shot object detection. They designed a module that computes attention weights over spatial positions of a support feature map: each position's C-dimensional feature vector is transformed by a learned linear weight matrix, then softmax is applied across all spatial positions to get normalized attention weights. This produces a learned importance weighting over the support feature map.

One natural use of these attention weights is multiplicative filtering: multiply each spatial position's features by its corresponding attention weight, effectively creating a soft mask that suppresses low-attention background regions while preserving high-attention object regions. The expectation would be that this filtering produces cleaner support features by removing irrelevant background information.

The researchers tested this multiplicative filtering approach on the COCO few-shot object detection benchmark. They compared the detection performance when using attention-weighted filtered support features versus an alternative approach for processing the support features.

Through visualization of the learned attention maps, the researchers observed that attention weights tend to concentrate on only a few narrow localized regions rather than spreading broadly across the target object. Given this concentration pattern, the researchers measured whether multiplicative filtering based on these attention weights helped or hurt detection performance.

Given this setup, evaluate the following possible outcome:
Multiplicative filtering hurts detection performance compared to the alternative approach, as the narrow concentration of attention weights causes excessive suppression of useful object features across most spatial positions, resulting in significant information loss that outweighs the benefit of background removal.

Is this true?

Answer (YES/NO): YES